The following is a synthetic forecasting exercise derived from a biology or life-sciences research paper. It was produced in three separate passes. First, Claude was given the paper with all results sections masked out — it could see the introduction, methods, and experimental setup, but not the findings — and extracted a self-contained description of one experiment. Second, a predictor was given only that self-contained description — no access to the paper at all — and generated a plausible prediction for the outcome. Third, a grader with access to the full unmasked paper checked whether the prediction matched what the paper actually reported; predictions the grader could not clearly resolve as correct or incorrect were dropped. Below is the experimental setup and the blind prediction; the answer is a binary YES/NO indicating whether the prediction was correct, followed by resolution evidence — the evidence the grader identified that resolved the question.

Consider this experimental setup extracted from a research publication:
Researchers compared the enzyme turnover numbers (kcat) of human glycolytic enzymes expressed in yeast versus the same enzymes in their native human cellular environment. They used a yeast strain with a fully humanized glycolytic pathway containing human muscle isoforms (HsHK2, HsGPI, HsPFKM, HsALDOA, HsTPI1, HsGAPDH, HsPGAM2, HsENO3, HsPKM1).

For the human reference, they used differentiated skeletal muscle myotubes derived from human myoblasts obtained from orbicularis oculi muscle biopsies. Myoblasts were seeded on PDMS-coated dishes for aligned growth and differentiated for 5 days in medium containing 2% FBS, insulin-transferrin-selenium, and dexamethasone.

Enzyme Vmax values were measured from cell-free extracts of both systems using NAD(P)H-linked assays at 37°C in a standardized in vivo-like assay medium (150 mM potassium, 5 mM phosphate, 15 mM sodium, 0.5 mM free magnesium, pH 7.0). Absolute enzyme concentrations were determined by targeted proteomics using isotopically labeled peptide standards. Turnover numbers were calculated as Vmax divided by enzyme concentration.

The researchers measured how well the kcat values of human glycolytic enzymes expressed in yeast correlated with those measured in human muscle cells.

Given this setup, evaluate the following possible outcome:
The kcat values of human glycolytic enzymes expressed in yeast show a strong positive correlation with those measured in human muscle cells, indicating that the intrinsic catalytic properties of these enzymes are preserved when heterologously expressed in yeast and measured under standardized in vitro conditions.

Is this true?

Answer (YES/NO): YES